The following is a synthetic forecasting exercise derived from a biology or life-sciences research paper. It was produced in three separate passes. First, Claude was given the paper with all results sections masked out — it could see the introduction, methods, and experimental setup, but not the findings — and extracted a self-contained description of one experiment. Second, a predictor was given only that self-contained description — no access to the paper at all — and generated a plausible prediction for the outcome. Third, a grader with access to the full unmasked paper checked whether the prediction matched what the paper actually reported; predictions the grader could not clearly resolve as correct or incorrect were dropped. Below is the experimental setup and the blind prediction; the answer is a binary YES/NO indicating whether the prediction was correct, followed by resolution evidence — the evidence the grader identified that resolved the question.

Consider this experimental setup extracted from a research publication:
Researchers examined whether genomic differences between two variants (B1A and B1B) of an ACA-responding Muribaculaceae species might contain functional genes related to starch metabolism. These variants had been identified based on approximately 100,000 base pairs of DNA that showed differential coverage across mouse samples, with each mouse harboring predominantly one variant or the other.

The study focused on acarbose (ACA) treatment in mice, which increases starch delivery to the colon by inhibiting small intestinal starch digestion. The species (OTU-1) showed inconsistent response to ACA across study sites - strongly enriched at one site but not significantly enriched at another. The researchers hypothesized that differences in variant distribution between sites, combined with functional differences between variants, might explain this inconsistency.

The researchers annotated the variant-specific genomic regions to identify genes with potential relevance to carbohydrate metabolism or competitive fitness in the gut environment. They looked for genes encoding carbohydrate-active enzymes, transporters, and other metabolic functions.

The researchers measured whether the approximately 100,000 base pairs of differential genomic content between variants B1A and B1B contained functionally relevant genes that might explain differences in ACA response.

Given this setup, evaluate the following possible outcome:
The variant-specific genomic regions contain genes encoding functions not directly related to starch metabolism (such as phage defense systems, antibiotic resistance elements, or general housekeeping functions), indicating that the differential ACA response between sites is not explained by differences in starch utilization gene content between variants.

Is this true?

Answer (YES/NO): YES